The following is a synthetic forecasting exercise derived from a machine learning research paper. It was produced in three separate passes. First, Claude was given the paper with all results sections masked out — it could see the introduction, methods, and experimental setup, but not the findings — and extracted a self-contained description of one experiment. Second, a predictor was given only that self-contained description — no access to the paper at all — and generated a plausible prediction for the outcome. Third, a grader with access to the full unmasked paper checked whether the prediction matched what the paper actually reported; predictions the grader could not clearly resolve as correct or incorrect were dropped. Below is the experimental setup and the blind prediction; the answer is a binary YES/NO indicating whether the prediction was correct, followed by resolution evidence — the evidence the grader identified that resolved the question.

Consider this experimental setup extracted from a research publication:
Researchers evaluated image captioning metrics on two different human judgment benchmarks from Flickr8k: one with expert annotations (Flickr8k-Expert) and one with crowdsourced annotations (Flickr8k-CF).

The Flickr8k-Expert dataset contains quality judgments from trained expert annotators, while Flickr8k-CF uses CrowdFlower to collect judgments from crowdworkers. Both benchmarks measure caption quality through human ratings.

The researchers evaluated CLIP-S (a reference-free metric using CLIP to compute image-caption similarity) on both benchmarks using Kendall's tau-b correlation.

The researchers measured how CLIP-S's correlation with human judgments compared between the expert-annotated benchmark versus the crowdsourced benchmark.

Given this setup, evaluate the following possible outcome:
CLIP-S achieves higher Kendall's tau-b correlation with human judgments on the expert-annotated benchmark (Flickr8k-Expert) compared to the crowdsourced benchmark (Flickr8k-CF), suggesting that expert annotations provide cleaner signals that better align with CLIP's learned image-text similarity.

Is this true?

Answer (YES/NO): YES